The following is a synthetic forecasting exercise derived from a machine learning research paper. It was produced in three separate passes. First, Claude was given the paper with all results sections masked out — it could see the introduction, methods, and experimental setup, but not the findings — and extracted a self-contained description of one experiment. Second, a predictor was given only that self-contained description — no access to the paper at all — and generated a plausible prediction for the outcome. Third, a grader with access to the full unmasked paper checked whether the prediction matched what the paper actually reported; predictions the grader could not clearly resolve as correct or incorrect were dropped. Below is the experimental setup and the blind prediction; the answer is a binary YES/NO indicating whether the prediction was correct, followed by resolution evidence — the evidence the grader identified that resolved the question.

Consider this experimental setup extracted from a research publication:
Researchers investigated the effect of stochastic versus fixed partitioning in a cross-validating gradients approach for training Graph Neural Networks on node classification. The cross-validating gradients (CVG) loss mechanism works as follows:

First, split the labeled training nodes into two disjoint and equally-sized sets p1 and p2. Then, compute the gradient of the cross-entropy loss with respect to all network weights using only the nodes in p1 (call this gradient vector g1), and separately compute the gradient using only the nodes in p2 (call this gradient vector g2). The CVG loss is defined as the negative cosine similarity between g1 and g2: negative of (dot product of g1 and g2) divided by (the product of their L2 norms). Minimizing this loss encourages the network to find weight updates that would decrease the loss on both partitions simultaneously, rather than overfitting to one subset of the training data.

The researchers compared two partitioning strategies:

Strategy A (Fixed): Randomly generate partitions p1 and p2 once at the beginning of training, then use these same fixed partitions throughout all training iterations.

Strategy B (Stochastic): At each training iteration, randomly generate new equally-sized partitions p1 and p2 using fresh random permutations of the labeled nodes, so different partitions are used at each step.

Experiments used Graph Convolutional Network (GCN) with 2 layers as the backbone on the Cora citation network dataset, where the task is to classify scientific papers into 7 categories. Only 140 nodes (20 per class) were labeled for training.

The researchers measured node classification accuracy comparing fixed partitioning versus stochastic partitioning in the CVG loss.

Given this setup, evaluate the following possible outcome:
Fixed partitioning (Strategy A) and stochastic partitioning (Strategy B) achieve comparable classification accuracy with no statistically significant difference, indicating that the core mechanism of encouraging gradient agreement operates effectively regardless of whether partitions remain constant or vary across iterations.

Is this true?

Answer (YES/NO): NO